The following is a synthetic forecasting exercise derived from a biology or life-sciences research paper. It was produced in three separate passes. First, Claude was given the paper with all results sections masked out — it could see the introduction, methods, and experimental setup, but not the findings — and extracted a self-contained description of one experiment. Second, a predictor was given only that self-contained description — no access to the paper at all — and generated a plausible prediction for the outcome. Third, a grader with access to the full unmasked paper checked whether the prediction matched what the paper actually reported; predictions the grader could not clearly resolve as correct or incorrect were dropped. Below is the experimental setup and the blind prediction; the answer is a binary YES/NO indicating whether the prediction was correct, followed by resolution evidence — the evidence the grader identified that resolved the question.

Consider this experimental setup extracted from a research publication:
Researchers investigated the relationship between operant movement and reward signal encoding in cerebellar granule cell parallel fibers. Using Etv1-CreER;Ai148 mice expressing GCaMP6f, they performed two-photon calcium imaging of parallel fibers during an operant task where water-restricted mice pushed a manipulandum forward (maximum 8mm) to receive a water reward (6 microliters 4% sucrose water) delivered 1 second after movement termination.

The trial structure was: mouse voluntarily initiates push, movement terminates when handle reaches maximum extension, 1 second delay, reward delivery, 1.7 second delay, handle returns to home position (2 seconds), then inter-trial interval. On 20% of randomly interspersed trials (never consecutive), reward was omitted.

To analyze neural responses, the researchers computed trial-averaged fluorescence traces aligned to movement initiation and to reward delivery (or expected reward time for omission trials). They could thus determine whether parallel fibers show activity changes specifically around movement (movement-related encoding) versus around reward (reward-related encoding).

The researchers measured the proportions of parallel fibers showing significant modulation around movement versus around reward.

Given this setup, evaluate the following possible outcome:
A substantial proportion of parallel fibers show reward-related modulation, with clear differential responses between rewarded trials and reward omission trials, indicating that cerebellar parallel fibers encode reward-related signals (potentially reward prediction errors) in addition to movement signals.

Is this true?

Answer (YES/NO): YES